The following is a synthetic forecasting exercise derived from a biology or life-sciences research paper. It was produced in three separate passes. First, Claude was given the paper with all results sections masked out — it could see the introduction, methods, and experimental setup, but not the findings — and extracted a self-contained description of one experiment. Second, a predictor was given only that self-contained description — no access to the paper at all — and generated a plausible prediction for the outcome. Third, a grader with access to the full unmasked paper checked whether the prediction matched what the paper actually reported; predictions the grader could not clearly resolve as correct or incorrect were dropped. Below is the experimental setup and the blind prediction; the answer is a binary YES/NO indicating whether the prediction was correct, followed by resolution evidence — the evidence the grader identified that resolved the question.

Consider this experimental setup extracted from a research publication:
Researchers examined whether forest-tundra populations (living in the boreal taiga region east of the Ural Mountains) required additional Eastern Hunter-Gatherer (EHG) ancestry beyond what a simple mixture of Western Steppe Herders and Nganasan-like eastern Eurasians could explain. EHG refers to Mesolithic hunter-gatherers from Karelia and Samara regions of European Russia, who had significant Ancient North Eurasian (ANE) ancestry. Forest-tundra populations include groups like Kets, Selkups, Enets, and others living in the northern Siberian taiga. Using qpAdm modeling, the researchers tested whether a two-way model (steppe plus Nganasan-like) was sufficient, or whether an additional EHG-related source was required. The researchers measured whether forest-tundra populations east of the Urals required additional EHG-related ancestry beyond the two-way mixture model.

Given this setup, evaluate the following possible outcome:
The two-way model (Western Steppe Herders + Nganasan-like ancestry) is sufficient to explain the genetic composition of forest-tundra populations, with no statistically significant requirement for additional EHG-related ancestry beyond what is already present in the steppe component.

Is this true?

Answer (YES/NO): NO